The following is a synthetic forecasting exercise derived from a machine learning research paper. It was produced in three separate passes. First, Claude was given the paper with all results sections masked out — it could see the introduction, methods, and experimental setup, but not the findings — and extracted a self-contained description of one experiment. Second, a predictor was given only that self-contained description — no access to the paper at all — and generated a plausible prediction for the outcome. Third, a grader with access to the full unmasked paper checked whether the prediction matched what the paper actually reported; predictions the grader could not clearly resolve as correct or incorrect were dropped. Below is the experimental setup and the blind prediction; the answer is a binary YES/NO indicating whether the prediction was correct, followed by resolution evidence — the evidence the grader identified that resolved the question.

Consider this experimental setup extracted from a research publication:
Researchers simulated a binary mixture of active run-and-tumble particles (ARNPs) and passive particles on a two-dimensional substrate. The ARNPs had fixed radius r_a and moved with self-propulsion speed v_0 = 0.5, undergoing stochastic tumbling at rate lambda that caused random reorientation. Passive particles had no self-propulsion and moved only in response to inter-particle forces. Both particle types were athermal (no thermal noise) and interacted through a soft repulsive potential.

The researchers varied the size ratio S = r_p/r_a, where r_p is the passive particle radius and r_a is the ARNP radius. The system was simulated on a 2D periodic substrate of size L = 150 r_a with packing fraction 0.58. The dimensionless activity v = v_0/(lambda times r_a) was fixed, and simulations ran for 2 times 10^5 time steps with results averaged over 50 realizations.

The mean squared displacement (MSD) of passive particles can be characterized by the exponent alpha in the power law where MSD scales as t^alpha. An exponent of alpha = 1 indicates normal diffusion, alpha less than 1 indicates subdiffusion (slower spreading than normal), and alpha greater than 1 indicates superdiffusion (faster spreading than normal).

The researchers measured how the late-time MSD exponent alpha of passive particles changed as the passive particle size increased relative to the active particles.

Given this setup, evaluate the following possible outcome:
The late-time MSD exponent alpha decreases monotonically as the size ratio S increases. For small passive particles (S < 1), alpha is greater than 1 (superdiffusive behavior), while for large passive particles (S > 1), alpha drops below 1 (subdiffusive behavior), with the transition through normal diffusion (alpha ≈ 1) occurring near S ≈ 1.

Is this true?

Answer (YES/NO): NO